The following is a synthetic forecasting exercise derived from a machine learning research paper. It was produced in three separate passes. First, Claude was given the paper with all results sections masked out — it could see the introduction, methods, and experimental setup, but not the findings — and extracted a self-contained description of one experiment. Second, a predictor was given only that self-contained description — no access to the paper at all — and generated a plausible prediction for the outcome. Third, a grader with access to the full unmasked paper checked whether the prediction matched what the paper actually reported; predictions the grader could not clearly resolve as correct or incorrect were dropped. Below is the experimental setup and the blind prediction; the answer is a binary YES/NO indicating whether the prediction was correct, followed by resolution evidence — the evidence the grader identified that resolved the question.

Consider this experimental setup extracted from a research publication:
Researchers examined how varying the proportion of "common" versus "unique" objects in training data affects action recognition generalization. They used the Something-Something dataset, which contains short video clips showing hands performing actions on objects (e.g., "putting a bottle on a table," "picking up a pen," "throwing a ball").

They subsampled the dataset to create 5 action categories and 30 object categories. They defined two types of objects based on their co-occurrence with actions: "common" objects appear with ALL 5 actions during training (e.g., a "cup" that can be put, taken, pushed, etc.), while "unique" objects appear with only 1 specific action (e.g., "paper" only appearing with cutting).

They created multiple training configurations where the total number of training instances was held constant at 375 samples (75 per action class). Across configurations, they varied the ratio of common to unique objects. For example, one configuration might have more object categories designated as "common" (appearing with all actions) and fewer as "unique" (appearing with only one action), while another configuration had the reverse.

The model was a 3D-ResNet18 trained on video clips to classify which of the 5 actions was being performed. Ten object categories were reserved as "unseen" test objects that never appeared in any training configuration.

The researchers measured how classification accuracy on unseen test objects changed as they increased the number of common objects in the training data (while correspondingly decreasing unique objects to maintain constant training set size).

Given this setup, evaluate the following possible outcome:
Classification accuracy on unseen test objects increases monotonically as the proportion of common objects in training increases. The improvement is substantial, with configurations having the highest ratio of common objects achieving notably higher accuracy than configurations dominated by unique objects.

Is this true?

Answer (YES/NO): NO